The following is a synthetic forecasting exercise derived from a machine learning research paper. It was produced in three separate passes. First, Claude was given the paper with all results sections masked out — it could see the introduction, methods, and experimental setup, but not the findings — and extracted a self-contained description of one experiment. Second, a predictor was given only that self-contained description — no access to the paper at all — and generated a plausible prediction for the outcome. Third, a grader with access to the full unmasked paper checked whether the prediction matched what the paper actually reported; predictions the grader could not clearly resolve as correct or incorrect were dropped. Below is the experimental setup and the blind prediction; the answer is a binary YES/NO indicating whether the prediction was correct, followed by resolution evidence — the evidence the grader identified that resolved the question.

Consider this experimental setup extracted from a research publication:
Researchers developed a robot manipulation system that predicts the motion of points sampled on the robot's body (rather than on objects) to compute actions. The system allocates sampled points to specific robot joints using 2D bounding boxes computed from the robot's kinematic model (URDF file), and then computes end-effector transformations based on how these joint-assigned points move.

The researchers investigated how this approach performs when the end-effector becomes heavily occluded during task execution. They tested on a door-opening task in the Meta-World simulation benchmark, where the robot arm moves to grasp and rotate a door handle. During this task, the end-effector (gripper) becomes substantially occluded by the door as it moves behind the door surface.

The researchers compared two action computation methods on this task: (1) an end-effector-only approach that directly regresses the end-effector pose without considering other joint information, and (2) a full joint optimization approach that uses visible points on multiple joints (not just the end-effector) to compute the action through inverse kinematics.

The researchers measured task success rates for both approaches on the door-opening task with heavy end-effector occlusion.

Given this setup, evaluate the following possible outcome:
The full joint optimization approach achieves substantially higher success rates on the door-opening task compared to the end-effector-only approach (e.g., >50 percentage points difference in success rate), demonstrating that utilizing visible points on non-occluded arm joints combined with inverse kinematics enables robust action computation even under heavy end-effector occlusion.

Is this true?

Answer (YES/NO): NO